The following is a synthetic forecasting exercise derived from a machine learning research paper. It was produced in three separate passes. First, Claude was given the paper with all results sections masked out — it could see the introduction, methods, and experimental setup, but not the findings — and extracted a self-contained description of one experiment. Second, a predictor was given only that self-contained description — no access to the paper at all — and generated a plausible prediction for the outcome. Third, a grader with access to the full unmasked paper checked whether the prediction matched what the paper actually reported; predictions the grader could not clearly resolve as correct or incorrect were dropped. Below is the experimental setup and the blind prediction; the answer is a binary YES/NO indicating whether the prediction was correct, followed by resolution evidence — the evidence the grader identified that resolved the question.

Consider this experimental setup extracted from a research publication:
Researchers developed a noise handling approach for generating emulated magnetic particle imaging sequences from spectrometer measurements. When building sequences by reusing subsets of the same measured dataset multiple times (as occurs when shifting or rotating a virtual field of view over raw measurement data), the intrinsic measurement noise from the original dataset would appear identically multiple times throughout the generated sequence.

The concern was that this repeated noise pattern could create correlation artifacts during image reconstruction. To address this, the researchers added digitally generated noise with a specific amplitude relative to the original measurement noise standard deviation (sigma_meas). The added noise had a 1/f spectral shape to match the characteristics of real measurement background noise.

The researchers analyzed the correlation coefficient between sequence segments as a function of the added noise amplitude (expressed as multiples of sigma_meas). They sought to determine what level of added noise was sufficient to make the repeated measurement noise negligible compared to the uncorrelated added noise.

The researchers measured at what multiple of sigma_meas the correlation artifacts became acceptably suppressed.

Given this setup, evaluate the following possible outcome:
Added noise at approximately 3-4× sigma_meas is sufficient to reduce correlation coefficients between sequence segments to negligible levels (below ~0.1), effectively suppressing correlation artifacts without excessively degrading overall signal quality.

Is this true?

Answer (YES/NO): NO